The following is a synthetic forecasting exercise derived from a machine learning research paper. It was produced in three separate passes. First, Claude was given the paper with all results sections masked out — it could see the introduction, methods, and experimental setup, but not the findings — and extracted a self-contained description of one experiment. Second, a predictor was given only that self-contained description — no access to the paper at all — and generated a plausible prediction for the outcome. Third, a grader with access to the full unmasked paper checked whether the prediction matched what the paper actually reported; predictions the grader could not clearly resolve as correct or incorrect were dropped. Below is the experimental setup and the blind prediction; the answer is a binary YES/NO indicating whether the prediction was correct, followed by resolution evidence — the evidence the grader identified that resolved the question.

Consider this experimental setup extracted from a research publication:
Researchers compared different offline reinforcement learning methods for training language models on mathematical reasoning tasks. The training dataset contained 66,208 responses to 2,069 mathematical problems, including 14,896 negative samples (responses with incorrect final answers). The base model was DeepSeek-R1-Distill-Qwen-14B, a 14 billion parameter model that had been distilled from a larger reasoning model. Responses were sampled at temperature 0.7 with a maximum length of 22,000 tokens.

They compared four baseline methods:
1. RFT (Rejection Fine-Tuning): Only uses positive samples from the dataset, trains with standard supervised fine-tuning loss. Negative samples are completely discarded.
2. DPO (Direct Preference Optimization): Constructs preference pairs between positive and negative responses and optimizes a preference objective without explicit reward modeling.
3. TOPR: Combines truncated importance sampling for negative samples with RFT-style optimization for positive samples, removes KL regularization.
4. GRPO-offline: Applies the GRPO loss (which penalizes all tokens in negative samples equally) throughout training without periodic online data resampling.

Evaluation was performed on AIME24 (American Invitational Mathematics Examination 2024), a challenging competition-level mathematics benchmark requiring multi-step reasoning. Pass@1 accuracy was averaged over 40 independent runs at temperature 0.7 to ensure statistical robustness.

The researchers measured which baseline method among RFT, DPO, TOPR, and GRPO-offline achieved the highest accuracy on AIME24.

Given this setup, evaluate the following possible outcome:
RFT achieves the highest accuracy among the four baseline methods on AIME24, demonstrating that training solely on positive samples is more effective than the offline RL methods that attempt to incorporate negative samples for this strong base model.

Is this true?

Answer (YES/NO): NO